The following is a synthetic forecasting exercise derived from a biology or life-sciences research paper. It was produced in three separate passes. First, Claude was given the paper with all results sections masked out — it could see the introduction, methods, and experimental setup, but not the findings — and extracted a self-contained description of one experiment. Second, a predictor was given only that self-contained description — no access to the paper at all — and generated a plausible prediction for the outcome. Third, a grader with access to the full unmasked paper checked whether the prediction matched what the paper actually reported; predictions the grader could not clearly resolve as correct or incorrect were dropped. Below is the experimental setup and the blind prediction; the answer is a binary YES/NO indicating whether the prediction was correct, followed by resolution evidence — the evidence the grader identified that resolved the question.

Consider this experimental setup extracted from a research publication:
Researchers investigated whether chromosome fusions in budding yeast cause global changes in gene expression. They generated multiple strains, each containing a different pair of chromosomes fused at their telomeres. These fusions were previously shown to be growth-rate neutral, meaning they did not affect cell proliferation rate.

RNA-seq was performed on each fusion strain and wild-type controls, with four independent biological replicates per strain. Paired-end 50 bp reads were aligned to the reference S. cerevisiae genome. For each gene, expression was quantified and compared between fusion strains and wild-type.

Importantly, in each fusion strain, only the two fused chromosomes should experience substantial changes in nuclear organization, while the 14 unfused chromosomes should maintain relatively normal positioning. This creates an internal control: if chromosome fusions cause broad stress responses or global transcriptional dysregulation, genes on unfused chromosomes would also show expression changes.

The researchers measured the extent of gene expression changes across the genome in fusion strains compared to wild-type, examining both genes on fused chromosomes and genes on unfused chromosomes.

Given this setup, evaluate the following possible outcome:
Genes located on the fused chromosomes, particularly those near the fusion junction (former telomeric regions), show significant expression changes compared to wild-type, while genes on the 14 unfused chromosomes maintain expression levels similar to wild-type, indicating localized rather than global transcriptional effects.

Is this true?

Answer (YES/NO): YES